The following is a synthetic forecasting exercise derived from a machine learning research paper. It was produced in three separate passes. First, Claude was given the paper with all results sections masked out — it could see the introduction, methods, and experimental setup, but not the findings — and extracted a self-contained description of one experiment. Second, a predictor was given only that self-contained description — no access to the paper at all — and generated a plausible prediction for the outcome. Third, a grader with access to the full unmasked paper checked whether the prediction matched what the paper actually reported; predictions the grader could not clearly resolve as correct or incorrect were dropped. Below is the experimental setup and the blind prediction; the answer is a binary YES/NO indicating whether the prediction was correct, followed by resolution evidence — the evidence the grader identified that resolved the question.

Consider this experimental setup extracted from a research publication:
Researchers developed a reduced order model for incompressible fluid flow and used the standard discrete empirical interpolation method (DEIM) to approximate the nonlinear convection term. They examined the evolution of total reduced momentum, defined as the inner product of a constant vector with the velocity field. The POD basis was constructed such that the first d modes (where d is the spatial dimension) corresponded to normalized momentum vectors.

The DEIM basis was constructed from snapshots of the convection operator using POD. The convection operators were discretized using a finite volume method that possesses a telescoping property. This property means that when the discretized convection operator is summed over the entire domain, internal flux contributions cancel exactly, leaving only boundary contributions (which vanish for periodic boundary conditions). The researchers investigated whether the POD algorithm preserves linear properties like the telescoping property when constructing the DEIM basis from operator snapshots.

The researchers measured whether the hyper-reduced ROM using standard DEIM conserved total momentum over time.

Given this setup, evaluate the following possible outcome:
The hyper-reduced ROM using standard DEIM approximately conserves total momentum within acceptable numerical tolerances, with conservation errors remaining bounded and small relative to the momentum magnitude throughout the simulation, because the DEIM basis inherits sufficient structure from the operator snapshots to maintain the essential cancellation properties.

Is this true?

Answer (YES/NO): YES